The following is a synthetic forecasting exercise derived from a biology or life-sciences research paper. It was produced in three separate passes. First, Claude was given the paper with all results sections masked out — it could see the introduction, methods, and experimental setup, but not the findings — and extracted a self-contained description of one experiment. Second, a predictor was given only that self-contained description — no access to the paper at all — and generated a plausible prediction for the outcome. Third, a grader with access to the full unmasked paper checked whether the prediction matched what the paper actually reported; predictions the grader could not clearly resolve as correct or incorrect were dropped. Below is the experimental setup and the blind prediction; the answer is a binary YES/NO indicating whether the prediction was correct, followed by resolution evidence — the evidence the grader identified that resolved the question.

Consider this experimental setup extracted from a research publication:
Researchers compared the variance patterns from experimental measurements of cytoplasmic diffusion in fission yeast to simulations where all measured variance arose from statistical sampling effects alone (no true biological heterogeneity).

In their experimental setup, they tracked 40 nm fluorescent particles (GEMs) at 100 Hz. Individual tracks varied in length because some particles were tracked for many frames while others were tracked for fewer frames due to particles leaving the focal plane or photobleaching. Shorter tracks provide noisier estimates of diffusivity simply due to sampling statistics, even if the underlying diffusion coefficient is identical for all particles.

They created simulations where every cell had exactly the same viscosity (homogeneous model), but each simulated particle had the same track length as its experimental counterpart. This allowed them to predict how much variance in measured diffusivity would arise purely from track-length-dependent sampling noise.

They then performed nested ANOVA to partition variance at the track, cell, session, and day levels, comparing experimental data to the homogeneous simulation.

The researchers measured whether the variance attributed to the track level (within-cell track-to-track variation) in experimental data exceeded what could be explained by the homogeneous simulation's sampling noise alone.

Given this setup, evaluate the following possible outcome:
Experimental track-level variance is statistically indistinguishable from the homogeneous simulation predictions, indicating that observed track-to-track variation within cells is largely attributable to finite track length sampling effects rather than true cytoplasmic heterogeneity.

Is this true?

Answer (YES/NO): NO